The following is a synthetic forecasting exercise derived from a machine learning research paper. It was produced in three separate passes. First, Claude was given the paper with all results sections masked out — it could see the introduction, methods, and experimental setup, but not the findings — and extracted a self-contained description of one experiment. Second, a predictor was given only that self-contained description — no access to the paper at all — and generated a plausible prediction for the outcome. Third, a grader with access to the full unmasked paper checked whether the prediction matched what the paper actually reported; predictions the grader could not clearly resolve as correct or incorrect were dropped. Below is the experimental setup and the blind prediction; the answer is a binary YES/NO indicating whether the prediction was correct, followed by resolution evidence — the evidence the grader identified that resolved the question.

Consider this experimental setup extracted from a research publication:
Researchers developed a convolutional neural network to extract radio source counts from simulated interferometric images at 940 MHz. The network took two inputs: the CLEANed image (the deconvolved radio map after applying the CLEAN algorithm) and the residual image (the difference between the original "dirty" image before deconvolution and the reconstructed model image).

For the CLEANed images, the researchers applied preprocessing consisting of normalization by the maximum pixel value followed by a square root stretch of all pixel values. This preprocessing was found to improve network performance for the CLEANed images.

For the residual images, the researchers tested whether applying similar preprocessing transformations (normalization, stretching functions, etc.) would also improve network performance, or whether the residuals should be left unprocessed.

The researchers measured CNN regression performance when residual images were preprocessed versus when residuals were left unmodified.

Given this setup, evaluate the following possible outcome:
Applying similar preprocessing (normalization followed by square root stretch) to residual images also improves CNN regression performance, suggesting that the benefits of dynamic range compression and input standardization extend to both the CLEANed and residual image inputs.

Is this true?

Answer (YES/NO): NO